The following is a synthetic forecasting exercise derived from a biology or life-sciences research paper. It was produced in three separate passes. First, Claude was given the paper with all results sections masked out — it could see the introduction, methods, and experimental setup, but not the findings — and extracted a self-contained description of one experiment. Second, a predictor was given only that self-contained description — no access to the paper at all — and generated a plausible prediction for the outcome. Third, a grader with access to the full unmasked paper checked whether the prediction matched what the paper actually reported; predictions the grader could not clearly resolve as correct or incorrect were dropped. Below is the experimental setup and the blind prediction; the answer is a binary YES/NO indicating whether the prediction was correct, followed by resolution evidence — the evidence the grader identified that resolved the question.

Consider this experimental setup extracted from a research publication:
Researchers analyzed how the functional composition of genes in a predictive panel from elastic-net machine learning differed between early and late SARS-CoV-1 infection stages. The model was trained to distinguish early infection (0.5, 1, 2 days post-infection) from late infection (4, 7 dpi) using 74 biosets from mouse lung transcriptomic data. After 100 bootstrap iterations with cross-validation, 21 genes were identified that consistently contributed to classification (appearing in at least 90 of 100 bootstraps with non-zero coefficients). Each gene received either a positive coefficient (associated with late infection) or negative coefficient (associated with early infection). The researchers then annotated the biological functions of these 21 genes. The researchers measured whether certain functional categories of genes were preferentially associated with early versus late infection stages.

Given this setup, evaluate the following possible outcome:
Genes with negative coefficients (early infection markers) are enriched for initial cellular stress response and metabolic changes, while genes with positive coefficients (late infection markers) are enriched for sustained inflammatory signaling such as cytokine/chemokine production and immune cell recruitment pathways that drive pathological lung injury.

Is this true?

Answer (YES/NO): NO